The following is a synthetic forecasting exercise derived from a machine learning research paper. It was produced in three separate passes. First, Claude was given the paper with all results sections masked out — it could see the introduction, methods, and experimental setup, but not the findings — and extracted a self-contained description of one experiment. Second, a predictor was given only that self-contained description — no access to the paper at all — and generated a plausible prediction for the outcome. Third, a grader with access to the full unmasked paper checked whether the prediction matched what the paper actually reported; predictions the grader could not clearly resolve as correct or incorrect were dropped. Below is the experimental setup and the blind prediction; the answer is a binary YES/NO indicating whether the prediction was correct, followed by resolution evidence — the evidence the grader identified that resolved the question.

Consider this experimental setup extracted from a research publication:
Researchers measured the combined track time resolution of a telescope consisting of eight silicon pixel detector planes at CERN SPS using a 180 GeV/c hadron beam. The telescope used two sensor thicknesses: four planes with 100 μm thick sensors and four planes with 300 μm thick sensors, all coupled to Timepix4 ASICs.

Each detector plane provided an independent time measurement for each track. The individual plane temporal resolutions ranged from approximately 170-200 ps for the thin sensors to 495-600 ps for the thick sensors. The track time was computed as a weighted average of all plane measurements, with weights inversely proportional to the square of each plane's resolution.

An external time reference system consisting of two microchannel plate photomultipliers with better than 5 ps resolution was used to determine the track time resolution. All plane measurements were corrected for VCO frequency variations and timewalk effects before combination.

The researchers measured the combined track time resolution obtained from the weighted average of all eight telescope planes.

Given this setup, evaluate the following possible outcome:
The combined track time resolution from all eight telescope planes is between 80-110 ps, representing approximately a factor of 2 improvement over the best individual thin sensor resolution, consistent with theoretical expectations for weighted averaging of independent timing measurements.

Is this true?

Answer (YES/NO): YES